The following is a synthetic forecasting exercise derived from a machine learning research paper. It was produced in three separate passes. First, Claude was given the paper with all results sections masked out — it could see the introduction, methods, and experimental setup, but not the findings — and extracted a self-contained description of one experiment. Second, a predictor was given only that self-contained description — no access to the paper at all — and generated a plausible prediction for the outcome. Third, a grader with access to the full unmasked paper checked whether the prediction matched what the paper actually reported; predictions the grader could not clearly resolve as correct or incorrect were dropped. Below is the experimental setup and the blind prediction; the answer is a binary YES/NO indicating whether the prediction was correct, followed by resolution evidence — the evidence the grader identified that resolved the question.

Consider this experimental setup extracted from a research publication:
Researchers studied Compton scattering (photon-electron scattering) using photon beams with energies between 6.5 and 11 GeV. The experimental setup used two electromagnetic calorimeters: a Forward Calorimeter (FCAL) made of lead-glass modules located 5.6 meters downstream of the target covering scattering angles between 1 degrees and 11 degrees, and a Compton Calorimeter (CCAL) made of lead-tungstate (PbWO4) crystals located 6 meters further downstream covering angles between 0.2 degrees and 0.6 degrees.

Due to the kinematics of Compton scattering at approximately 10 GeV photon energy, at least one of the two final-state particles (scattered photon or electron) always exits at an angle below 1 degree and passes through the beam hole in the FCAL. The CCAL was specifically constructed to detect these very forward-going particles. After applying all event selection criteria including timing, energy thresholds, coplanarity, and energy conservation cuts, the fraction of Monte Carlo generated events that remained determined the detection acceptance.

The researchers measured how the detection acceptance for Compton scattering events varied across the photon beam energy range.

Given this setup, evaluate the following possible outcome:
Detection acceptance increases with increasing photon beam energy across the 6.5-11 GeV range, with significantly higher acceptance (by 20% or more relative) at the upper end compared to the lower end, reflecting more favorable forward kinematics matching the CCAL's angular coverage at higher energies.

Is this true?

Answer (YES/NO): NO